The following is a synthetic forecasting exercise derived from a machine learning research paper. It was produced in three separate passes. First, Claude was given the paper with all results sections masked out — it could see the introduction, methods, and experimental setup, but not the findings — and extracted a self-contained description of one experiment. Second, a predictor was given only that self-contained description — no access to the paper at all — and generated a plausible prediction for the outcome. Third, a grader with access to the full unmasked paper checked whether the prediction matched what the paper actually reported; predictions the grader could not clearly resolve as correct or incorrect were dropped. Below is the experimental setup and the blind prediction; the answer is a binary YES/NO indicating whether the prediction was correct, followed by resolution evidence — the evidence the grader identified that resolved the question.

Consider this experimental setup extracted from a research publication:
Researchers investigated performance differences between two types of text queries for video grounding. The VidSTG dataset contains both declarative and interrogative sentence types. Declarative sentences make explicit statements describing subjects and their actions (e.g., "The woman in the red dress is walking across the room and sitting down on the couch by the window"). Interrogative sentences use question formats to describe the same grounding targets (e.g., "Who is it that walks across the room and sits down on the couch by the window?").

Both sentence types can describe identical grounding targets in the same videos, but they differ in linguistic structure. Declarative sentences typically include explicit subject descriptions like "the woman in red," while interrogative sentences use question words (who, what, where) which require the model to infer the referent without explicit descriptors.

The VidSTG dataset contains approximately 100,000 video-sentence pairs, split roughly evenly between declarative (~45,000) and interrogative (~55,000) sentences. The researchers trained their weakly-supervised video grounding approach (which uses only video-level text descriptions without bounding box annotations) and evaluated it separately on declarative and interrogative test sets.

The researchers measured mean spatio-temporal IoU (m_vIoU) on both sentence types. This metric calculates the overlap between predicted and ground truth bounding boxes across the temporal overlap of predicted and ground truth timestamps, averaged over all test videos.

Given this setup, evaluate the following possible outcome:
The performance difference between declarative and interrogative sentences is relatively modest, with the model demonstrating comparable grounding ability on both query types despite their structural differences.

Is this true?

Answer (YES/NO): NO